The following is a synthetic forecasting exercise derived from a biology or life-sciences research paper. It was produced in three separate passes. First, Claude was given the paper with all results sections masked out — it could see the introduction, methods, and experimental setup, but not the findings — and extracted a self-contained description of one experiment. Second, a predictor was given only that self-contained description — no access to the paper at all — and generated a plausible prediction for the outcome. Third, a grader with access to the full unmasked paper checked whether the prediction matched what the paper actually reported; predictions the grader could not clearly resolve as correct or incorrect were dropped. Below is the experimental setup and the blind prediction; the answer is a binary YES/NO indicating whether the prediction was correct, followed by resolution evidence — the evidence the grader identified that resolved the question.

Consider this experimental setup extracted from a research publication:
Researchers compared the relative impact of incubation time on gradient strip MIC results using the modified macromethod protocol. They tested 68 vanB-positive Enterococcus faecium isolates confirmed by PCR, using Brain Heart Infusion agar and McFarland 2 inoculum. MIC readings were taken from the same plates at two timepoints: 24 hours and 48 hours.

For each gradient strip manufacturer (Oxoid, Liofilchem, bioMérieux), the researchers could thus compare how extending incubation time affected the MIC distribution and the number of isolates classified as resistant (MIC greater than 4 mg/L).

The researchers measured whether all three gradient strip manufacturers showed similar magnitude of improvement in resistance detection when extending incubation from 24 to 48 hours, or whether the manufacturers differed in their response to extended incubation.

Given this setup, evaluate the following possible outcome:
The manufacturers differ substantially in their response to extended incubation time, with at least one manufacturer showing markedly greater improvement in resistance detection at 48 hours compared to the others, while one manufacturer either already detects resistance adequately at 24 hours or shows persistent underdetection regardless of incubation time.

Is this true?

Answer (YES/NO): YES